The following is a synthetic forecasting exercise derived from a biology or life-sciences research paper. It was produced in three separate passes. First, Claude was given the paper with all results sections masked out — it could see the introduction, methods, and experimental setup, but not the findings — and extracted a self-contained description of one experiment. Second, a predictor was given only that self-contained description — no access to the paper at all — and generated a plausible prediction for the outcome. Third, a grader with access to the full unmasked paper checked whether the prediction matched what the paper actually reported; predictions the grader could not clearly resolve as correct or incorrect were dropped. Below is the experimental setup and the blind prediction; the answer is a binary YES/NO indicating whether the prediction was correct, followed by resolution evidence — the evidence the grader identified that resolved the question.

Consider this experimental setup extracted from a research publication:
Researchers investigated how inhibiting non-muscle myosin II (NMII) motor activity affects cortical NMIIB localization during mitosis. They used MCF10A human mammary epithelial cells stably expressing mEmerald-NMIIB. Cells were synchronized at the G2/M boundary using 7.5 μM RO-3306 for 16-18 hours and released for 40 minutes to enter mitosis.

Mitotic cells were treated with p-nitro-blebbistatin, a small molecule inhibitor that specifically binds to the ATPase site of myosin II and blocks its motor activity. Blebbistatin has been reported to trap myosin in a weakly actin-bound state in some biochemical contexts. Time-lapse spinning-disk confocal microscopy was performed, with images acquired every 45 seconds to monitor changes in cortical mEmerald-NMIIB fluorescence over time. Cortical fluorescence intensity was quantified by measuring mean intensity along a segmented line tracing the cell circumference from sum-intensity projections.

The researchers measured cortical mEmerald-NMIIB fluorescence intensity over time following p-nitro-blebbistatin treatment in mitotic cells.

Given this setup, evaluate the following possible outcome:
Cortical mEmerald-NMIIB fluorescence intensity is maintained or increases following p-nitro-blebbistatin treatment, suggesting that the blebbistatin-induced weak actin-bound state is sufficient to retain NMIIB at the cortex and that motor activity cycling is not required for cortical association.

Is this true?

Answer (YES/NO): NO